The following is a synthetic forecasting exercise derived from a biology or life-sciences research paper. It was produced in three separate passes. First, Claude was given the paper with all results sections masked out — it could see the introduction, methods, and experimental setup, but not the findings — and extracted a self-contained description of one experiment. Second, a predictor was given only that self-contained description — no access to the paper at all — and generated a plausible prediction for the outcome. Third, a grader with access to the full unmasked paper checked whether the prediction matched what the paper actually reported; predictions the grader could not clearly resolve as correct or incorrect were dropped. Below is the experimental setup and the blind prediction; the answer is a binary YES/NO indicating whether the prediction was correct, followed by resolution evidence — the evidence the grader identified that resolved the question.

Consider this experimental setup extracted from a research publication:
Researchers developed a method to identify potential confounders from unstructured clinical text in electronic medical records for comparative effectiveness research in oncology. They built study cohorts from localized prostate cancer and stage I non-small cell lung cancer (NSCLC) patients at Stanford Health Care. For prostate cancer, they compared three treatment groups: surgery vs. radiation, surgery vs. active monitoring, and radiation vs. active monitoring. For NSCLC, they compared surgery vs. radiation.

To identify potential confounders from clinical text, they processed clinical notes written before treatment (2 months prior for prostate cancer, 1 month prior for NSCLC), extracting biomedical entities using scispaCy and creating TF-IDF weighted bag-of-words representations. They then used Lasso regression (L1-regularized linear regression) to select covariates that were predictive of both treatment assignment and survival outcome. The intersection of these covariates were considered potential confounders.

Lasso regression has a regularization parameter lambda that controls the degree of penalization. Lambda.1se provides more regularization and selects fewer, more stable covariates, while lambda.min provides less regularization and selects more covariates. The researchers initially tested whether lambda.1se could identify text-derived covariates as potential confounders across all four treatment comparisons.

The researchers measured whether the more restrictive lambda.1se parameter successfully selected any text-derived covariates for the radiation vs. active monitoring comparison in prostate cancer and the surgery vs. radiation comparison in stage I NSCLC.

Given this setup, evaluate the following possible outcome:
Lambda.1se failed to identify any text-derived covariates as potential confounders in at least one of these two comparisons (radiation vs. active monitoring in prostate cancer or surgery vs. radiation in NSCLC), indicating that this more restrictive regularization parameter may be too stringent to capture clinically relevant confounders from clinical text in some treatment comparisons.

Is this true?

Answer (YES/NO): YES